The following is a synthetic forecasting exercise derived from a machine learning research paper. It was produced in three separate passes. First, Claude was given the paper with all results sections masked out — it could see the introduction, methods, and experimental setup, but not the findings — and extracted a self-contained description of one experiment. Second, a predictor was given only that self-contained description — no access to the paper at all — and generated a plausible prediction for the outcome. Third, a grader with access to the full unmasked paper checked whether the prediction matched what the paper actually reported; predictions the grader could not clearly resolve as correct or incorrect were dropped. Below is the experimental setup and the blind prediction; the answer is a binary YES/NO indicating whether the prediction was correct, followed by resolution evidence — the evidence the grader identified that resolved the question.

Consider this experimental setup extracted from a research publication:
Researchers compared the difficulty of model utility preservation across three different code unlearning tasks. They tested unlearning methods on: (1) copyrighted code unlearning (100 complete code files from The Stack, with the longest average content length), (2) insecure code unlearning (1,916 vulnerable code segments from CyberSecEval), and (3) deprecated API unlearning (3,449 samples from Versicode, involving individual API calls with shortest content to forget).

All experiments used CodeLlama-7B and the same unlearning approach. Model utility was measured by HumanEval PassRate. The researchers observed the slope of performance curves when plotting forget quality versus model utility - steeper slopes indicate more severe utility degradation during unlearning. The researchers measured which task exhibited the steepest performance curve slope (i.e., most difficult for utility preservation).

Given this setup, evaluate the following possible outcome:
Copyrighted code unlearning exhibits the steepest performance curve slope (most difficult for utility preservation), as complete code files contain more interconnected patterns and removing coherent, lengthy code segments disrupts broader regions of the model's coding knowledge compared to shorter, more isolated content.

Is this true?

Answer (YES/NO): YES